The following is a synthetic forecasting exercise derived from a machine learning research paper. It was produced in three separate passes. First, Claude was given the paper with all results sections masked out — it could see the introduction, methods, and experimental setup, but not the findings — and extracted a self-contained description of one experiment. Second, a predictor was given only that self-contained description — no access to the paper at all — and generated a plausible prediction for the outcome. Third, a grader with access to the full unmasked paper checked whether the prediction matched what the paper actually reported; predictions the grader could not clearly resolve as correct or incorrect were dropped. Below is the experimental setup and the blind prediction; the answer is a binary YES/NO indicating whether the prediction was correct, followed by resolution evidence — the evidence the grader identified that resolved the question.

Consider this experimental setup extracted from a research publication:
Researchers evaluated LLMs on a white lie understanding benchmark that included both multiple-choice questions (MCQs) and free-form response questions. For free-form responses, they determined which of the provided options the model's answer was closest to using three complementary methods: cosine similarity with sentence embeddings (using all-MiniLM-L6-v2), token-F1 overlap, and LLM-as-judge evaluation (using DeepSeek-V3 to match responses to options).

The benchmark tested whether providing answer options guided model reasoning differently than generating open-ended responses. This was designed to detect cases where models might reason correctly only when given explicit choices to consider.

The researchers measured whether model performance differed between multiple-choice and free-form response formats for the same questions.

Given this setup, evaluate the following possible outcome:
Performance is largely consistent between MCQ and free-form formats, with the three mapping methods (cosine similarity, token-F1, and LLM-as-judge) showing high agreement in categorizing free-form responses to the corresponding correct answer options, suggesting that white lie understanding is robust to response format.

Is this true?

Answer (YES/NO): NO